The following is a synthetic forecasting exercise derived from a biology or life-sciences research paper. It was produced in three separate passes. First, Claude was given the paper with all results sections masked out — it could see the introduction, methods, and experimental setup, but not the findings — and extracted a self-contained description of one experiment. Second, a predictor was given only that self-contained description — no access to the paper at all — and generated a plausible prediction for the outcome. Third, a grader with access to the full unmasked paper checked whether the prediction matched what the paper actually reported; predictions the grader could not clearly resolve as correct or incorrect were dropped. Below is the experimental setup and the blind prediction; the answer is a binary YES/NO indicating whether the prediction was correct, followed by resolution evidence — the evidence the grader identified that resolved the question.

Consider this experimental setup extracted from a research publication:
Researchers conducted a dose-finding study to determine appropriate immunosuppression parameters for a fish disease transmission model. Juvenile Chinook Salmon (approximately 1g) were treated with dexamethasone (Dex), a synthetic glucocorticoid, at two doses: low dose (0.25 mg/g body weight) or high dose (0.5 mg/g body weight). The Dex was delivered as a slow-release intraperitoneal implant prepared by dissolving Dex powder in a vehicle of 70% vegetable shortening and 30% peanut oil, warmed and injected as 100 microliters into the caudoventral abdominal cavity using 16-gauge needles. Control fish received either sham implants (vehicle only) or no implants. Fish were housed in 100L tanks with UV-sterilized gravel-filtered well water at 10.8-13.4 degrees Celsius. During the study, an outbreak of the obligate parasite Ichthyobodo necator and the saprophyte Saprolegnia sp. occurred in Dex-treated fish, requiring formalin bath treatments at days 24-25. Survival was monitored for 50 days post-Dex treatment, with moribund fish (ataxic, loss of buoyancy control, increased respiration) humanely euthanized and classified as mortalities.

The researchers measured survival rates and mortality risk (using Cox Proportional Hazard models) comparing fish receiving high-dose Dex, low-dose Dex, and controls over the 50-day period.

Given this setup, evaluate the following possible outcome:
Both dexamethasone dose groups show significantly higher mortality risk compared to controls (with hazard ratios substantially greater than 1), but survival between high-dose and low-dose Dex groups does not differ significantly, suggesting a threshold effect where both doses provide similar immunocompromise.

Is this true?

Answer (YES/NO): NO